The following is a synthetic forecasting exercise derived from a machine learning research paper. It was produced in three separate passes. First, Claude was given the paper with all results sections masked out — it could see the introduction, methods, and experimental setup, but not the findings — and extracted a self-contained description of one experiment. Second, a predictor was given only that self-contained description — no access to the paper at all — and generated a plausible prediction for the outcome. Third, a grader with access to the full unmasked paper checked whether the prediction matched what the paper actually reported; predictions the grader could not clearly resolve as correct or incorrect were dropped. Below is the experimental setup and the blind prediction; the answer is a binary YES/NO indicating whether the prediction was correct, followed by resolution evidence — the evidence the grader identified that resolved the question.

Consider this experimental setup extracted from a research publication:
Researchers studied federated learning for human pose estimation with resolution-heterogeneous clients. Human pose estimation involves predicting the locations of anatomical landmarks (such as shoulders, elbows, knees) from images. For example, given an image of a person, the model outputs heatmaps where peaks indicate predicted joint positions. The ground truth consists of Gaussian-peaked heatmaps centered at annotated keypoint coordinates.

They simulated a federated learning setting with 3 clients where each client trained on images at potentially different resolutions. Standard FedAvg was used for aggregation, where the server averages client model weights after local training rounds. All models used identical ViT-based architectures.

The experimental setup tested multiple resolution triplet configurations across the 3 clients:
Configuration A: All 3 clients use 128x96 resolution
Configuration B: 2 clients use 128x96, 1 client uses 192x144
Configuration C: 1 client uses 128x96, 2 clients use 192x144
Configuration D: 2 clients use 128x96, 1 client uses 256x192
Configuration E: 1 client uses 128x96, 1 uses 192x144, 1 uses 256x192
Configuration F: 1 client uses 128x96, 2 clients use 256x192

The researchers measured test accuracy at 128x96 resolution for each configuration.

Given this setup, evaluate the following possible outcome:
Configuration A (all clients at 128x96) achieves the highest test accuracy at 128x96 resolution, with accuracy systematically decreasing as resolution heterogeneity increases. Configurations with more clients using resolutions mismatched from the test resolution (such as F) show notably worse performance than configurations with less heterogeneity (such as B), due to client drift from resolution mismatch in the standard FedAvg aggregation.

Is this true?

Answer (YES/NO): NO